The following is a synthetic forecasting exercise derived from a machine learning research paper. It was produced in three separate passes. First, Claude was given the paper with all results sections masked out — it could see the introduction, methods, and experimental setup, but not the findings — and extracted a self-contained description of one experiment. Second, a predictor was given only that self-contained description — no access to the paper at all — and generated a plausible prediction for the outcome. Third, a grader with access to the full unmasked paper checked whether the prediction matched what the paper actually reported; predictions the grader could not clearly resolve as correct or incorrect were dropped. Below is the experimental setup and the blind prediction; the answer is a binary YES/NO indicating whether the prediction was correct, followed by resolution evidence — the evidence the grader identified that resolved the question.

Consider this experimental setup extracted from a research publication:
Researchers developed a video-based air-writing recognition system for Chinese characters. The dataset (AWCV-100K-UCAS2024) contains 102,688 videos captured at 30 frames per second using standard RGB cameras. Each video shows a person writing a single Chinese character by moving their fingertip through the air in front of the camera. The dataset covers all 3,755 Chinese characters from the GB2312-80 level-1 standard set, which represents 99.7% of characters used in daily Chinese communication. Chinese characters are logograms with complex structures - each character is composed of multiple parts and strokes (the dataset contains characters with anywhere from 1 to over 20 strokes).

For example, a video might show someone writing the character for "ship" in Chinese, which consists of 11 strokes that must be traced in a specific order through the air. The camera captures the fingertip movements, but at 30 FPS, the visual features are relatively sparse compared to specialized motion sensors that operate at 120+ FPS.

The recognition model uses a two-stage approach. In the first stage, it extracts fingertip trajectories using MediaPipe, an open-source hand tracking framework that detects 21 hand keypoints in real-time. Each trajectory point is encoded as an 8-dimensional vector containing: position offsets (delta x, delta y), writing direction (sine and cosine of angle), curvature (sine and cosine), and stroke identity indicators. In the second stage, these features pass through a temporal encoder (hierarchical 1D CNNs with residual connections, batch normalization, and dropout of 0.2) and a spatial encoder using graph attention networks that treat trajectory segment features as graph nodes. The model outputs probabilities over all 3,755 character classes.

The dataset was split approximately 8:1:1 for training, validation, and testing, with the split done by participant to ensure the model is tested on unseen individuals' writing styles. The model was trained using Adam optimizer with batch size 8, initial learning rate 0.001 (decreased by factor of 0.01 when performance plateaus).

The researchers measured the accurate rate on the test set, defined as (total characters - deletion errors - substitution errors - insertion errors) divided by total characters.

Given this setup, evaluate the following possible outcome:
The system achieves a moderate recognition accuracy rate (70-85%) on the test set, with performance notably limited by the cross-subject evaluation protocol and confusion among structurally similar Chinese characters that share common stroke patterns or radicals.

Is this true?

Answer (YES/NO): NO